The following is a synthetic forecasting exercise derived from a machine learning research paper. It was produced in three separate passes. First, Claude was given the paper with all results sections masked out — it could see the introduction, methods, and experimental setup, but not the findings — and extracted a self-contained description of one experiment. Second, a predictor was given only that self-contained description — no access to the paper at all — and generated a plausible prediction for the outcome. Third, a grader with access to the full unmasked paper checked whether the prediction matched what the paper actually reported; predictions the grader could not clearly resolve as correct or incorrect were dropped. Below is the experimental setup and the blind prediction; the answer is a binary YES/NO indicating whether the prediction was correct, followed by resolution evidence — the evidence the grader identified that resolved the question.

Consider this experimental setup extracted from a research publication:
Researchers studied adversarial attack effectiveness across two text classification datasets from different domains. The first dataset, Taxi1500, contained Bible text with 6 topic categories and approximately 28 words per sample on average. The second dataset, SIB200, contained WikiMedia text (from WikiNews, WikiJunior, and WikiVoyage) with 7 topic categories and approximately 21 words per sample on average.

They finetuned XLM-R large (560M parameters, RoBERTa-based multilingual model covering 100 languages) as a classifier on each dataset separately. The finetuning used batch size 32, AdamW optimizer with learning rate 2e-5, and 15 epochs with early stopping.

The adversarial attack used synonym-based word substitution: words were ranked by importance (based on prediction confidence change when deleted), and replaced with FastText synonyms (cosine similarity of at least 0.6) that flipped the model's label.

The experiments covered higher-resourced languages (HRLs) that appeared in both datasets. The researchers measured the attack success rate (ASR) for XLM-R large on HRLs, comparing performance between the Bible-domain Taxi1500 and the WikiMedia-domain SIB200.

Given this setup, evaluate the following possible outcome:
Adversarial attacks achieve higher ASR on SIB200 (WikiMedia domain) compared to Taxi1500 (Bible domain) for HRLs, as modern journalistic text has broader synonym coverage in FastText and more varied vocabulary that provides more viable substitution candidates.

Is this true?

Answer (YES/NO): NO